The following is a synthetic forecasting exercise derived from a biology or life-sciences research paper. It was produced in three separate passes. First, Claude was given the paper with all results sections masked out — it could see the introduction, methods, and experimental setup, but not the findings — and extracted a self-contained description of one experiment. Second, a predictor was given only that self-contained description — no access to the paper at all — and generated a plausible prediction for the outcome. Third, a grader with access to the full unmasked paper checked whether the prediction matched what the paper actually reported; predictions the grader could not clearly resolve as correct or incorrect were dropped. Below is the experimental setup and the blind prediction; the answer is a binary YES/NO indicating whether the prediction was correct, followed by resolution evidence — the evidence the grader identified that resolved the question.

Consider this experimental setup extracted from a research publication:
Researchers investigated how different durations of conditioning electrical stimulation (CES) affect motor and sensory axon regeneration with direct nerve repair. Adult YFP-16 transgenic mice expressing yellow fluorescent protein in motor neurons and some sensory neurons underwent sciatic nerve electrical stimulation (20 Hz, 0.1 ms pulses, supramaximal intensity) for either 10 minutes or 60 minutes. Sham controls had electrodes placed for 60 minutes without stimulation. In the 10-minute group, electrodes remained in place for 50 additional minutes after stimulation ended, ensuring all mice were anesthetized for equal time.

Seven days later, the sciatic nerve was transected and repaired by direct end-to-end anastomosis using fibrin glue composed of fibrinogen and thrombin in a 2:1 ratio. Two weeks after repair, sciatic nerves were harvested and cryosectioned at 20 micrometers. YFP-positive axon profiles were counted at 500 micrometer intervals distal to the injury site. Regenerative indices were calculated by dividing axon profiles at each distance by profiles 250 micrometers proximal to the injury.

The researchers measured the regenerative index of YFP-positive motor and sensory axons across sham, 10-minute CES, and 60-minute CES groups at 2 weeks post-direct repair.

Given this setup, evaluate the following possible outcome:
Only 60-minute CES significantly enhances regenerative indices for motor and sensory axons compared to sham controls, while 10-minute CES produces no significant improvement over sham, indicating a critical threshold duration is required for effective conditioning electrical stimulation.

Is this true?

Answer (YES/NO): YES